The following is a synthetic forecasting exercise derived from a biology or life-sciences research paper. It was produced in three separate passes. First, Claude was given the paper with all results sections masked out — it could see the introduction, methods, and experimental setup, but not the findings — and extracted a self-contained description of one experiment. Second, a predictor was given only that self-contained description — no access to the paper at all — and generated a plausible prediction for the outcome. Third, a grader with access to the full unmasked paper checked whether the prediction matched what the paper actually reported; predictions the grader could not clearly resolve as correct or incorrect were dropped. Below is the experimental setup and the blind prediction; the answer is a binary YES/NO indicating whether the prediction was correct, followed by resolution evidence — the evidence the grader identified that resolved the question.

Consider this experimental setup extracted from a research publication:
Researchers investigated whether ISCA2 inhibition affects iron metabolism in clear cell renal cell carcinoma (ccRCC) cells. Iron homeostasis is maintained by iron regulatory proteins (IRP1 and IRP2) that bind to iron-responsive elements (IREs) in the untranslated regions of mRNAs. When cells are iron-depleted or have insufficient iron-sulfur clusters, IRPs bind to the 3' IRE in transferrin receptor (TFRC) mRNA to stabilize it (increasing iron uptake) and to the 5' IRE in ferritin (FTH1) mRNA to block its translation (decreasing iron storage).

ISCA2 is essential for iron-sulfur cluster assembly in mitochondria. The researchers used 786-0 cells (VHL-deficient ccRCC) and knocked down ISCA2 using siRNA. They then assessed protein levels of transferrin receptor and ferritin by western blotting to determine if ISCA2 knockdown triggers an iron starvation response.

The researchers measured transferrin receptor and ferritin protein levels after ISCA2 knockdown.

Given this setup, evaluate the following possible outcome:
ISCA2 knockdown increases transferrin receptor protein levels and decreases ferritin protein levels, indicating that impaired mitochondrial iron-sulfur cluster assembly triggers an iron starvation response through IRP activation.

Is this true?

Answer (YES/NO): NO